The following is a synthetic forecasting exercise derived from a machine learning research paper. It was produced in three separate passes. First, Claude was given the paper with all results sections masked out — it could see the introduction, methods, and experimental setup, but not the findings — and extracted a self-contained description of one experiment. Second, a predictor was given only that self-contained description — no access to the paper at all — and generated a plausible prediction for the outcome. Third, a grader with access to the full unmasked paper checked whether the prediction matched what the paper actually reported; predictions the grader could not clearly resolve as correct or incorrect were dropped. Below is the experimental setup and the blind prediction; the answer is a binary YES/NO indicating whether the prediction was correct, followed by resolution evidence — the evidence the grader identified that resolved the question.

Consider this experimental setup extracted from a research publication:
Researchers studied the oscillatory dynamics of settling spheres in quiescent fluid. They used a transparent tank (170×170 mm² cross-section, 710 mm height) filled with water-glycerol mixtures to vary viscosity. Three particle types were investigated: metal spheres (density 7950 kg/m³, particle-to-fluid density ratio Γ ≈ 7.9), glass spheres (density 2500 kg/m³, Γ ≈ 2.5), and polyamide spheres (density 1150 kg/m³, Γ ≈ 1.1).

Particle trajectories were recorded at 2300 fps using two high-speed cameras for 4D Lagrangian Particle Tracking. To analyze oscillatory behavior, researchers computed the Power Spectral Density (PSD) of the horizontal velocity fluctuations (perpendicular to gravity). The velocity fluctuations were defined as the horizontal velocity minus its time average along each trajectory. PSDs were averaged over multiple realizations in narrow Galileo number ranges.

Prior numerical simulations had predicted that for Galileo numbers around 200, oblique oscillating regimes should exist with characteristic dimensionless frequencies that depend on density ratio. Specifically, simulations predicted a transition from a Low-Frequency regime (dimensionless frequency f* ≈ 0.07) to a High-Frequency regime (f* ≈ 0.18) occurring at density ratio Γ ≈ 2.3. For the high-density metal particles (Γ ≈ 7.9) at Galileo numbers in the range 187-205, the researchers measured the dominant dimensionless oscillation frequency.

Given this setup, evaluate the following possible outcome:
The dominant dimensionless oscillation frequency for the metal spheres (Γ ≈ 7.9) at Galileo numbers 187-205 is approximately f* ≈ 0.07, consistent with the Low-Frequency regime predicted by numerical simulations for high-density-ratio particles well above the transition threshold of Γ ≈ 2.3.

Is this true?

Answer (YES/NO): NO